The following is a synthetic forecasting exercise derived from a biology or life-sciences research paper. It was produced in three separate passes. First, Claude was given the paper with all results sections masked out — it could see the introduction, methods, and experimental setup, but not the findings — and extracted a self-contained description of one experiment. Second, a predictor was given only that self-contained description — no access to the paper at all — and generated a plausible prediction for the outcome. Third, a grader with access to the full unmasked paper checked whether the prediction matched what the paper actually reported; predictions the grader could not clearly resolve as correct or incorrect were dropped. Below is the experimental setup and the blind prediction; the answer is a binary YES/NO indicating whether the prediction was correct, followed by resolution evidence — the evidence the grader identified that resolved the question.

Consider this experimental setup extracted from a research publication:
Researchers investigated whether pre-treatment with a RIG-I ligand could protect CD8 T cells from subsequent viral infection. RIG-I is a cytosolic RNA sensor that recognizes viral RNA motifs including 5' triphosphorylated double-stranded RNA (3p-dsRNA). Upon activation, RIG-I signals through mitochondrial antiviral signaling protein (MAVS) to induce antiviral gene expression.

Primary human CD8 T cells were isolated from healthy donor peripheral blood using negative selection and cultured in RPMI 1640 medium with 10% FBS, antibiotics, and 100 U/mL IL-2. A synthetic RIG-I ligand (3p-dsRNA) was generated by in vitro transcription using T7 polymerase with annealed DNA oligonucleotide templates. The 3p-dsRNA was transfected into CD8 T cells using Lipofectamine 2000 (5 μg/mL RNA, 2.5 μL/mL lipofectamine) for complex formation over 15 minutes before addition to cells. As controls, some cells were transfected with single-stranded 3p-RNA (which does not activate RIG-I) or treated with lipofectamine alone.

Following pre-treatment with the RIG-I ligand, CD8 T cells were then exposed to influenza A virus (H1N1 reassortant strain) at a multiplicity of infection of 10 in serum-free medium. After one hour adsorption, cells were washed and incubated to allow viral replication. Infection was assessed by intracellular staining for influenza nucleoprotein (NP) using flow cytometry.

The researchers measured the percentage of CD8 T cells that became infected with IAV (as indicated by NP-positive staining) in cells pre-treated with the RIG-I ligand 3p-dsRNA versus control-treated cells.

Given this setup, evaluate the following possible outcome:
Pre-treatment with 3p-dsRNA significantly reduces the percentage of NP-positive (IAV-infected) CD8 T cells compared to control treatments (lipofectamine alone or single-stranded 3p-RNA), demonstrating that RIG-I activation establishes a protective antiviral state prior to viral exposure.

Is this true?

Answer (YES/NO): YES